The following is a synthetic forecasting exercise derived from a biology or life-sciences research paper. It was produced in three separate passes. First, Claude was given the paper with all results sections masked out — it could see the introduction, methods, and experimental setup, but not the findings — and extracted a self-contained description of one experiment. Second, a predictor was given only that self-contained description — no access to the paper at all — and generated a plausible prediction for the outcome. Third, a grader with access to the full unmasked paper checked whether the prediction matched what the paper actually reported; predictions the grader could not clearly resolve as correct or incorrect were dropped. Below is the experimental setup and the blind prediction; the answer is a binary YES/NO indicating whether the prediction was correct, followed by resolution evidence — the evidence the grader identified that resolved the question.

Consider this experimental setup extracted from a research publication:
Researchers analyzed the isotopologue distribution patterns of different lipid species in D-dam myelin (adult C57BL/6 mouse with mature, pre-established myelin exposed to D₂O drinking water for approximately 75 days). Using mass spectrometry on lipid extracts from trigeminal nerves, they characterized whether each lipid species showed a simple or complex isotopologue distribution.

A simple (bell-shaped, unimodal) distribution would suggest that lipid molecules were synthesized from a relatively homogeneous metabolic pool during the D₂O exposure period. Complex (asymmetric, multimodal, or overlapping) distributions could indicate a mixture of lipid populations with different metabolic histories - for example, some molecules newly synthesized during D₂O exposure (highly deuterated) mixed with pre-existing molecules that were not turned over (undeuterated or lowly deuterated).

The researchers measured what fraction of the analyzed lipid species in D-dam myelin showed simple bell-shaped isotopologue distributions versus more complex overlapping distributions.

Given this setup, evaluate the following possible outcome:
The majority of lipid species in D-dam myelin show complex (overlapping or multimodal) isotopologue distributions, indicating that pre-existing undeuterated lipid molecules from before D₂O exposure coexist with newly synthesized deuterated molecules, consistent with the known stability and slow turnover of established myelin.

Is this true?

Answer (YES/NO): YES